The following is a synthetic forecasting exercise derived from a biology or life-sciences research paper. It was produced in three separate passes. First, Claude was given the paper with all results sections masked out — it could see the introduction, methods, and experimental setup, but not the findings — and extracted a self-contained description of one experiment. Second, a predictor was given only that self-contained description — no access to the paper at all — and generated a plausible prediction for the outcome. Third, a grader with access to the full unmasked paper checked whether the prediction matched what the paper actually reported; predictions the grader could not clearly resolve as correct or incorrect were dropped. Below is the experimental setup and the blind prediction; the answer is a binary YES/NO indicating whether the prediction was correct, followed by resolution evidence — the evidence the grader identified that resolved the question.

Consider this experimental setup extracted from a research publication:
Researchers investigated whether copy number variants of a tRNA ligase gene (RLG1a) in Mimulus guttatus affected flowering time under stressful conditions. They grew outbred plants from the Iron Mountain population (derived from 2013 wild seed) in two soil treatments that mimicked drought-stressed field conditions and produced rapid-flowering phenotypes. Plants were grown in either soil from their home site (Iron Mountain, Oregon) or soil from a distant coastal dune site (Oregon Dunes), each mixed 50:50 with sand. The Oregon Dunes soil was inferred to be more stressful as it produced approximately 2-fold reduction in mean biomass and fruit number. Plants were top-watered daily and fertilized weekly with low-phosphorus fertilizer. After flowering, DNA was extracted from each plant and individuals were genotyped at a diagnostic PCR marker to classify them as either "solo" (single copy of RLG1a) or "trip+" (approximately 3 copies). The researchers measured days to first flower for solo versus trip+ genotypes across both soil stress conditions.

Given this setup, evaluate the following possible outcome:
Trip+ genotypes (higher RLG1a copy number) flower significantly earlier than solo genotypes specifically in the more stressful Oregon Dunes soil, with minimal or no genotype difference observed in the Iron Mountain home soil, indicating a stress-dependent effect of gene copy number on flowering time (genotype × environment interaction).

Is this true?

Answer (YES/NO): NO